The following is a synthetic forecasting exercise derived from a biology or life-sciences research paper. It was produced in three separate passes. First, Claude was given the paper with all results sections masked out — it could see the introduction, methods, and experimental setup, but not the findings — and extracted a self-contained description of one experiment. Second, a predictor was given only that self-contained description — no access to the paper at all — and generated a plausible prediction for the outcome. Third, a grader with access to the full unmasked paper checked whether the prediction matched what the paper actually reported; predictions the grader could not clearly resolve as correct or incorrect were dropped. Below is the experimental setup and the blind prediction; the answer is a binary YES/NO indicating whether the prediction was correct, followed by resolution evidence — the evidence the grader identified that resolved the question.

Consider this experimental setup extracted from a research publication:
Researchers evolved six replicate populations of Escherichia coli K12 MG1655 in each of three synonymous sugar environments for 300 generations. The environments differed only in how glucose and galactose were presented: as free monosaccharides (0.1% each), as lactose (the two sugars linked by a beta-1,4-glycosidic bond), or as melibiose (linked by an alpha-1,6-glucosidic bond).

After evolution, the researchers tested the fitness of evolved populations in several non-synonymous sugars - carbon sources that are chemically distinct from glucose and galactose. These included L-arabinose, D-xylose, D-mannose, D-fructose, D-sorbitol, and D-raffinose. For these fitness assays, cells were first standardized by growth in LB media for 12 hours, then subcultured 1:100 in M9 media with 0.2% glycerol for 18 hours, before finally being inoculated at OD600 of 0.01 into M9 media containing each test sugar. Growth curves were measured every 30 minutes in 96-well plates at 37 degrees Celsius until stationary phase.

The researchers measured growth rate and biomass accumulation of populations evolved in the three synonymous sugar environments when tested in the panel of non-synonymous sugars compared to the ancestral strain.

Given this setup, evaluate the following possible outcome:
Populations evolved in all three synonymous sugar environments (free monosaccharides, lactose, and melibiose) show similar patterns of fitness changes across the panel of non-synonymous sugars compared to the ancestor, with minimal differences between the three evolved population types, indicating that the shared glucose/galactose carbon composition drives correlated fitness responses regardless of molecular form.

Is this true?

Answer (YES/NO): NO